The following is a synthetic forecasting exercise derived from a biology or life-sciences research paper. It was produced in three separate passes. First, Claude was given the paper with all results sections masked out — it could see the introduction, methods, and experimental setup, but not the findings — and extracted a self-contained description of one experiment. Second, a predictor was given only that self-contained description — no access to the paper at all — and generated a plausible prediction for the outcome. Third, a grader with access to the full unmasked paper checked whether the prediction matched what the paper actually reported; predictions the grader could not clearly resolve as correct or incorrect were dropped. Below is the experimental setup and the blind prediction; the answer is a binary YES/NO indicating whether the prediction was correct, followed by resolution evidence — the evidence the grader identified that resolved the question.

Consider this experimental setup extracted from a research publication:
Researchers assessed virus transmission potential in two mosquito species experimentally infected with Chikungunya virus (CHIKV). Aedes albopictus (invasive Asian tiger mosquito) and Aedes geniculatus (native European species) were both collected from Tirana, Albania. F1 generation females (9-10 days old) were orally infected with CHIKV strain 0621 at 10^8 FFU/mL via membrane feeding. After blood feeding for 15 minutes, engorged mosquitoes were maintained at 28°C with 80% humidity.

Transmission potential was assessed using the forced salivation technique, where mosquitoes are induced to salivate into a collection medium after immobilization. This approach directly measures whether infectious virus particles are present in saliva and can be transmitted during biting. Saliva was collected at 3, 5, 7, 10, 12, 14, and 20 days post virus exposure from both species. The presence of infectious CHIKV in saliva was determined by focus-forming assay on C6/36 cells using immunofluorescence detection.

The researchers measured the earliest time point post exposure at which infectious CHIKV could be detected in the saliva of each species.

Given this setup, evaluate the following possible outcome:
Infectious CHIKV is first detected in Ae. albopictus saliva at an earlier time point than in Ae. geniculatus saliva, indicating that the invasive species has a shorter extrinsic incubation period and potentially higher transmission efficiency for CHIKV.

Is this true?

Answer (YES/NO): YES